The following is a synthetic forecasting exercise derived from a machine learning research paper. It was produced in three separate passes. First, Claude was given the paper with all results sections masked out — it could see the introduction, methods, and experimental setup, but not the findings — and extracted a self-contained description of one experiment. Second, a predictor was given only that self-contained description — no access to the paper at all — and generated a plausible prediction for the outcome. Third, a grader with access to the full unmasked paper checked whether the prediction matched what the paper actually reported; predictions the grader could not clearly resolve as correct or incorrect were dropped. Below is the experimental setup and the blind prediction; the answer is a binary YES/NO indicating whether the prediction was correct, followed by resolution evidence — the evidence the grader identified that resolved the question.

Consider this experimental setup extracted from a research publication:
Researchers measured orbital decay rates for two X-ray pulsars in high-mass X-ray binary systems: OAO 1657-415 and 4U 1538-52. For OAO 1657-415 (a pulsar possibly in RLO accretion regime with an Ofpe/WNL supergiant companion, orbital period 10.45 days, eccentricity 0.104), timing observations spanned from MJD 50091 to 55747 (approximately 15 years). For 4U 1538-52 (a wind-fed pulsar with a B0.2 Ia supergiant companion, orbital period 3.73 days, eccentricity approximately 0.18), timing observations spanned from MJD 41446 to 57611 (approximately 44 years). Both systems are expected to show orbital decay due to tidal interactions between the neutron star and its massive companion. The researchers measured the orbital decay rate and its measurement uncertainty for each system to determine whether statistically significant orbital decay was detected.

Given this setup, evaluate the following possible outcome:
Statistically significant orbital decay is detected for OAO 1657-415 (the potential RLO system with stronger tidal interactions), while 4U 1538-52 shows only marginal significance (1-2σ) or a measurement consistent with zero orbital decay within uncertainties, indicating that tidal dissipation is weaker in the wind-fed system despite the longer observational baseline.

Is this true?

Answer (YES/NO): NO